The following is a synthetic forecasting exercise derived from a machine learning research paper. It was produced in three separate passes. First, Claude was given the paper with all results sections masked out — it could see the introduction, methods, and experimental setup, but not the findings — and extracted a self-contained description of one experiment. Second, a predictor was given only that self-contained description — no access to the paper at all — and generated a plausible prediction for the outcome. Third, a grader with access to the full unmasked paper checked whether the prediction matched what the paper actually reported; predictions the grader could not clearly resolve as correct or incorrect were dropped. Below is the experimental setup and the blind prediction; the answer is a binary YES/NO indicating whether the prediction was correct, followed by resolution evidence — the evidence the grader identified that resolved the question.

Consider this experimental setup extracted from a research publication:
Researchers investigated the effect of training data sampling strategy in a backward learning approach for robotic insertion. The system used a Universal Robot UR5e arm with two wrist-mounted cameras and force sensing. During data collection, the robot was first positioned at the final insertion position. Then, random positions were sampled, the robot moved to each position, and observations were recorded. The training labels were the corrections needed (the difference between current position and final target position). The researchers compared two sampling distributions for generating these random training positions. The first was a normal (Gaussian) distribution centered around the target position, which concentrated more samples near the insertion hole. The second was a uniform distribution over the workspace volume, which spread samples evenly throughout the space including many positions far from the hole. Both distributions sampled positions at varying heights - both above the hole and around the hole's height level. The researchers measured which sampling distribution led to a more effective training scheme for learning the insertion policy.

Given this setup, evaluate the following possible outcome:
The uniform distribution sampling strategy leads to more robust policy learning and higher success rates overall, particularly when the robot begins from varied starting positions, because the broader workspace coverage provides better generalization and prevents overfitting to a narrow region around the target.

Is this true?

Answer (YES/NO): NO